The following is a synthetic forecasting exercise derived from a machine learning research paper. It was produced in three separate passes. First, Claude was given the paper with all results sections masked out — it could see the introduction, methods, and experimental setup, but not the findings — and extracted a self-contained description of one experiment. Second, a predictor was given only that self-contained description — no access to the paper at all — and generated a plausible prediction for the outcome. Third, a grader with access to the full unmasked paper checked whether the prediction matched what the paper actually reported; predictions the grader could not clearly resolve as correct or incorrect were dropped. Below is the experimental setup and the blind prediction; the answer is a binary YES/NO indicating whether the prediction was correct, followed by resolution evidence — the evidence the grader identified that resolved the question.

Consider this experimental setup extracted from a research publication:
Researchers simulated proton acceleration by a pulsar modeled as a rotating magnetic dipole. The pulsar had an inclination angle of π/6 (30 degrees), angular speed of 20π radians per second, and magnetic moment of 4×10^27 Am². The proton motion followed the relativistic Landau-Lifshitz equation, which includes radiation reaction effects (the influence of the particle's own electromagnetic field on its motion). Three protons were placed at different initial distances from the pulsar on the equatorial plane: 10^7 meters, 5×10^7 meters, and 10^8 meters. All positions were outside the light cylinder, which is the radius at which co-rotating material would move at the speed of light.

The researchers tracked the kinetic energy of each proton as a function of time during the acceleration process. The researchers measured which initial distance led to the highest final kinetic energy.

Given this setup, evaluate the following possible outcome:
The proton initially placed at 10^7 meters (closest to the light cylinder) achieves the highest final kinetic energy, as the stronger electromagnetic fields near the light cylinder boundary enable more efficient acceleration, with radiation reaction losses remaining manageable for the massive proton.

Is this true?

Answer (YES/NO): YES